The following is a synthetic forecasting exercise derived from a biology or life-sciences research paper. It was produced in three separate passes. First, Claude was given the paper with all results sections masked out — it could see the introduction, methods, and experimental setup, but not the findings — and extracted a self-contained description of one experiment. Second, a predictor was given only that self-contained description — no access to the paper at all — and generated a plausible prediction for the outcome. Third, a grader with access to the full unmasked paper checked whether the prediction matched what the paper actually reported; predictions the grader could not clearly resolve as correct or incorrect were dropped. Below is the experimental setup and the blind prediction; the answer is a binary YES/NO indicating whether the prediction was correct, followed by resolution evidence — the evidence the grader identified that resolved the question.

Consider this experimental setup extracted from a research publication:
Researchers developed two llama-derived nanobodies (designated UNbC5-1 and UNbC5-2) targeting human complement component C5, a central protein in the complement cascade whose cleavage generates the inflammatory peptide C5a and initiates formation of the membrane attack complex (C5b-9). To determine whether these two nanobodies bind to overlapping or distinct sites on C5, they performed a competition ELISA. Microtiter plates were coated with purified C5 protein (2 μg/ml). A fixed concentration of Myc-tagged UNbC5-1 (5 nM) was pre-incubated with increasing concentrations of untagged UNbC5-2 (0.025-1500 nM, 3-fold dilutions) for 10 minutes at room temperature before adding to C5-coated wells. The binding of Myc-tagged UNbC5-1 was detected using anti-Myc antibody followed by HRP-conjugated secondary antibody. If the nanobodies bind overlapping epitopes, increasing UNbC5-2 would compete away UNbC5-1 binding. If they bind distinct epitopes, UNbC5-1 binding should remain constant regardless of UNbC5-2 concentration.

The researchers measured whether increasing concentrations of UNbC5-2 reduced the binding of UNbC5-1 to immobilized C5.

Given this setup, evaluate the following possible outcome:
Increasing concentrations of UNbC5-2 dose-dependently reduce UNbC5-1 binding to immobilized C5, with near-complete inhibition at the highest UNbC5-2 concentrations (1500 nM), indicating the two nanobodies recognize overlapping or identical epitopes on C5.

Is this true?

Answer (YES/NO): NO